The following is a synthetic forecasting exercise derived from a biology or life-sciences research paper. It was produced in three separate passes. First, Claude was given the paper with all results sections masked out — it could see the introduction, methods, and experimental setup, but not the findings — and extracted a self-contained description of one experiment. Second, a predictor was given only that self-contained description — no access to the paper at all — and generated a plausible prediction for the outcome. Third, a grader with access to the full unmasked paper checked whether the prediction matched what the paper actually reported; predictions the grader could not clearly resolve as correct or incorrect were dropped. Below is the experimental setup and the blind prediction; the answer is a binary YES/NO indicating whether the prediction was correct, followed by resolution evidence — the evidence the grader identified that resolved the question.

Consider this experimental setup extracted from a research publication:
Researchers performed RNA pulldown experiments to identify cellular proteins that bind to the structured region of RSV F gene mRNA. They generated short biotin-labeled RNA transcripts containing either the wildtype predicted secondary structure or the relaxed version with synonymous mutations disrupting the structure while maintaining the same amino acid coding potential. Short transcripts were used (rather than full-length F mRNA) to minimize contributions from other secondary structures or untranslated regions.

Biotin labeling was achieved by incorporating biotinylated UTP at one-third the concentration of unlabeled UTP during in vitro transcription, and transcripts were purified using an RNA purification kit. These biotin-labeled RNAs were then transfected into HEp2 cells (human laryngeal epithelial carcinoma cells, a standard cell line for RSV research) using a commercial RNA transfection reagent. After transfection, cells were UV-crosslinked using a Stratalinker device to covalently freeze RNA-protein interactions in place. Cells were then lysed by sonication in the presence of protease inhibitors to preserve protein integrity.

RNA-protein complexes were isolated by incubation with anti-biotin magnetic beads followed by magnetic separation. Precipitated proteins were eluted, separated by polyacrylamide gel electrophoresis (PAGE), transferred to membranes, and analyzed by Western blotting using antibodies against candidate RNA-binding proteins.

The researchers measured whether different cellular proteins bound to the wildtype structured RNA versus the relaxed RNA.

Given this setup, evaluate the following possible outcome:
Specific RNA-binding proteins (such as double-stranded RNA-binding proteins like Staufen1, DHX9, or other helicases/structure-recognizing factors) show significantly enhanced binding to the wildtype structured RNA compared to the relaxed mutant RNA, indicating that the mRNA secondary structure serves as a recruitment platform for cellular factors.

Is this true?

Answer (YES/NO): NO